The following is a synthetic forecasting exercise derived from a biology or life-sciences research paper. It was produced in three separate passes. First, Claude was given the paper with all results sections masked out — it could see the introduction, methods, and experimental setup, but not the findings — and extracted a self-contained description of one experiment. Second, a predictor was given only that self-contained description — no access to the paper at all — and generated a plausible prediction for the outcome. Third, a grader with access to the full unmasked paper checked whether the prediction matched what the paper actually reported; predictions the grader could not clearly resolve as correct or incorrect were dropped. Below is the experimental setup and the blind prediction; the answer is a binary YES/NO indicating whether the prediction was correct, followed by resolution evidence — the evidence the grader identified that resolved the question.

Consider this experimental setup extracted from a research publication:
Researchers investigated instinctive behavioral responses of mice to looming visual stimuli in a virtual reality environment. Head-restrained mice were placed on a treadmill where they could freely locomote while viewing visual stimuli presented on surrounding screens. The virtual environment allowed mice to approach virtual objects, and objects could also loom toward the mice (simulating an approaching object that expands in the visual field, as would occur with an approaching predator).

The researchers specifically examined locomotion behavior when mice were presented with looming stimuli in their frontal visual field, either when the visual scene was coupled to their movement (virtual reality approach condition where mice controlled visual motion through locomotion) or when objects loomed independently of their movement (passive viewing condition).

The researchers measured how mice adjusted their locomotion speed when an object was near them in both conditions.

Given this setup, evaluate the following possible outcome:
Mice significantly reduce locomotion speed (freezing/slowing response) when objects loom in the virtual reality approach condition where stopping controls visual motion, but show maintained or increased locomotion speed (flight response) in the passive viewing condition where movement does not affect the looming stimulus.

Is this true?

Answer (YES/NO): NO